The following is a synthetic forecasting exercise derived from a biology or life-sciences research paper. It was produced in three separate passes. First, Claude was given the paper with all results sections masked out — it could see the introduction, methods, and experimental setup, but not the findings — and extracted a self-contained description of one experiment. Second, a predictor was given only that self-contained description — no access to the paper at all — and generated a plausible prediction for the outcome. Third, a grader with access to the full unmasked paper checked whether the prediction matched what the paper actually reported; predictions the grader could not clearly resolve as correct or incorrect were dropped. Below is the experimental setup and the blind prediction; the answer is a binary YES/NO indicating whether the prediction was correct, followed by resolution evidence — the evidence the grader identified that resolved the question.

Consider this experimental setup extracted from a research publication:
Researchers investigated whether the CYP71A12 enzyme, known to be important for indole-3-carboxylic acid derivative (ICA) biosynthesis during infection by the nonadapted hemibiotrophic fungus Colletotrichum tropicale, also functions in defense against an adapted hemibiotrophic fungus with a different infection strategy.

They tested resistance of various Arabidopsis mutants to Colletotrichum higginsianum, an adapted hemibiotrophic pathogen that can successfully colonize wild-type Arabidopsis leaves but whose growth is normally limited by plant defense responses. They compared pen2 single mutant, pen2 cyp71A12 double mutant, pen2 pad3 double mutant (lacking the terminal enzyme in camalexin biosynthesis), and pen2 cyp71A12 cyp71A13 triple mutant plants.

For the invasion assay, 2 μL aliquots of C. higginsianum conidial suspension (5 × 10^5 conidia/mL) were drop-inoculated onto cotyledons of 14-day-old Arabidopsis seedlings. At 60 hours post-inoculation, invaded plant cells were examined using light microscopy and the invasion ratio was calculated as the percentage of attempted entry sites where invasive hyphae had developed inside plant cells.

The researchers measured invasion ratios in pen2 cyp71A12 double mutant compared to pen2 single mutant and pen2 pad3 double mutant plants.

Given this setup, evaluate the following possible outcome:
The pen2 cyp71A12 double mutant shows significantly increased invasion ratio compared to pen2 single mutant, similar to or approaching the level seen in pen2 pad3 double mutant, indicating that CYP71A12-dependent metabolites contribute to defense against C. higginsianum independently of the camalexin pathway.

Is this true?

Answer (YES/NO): NO